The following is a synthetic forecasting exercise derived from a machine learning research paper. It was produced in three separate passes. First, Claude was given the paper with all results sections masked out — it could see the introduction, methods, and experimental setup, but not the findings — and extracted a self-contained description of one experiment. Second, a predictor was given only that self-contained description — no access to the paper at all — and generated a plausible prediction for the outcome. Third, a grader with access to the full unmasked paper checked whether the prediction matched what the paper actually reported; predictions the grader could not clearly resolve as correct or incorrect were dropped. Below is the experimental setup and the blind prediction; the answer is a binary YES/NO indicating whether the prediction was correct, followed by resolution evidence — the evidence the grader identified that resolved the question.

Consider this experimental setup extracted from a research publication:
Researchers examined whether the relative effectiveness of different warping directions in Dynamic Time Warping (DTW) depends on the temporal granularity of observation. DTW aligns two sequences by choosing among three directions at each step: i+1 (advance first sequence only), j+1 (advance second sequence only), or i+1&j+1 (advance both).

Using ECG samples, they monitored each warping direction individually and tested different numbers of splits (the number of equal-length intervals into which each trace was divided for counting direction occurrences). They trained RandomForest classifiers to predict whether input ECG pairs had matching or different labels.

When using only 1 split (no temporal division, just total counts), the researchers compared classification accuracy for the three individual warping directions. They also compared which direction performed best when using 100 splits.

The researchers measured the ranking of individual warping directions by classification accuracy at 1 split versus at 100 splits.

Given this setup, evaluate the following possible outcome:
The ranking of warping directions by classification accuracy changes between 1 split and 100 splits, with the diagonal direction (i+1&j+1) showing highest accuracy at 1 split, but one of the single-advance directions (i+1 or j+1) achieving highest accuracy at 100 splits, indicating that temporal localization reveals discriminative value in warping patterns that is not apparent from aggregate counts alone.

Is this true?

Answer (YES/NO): NO